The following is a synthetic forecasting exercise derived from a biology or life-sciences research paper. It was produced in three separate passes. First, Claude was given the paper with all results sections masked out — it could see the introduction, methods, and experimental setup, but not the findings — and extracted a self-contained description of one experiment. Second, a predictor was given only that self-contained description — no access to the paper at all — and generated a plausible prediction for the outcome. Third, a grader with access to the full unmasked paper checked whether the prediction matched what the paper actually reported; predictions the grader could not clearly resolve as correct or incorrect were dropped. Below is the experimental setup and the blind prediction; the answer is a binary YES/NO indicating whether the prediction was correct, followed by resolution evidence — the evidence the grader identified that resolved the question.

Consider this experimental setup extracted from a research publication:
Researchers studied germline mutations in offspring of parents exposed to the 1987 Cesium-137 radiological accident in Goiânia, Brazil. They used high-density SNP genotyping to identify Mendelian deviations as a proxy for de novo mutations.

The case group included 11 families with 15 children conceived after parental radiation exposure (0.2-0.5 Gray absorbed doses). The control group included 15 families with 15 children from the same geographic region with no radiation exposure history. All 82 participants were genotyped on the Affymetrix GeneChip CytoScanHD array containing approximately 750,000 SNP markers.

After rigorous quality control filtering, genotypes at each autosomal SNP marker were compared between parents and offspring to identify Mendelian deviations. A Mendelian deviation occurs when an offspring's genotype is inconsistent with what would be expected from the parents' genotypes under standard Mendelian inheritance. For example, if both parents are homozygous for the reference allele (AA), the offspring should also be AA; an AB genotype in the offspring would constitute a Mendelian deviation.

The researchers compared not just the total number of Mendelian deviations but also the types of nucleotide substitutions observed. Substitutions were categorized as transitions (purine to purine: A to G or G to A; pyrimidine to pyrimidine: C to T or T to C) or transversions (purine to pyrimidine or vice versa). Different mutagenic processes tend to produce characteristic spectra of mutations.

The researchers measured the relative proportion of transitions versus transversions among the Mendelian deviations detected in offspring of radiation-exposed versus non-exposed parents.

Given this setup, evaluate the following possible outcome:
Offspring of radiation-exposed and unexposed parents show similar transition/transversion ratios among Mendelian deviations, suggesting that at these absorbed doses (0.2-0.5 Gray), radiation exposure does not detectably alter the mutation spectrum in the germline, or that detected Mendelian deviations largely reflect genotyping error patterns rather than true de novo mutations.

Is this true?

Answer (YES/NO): NO